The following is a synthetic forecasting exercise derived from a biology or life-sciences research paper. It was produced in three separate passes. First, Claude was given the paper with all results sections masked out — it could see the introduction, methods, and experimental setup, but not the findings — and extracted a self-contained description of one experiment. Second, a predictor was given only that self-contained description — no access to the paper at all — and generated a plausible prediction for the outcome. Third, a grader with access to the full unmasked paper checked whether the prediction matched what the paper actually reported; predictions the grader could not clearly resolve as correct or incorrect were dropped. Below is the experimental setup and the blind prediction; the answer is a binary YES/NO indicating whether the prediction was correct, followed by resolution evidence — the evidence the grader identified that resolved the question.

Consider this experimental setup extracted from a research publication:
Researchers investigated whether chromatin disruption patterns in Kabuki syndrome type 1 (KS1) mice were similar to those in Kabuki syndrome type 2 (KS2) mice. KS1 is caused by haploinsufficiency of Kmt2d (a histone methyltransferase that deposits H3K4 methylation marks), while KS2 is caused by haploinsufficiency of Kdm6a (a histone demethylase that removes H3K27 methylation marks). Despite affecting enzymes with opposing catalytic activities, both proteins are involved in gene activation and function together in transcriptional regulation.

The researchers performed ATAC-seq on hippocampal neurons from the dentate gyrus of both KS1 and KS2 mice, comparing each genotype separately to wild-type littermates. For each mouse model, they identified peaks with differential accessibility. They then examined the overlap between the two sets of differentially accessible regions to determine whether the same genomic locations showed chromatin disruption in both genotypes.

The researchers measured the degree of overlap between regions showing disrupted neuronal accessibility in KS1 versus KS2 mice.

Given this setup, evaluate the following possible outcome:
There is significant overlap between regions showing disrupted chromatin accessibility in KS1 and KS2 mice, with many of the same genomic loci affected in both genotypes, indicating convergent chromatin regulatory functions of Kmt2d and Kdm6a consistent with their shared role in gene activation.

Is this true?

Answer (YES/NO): YES